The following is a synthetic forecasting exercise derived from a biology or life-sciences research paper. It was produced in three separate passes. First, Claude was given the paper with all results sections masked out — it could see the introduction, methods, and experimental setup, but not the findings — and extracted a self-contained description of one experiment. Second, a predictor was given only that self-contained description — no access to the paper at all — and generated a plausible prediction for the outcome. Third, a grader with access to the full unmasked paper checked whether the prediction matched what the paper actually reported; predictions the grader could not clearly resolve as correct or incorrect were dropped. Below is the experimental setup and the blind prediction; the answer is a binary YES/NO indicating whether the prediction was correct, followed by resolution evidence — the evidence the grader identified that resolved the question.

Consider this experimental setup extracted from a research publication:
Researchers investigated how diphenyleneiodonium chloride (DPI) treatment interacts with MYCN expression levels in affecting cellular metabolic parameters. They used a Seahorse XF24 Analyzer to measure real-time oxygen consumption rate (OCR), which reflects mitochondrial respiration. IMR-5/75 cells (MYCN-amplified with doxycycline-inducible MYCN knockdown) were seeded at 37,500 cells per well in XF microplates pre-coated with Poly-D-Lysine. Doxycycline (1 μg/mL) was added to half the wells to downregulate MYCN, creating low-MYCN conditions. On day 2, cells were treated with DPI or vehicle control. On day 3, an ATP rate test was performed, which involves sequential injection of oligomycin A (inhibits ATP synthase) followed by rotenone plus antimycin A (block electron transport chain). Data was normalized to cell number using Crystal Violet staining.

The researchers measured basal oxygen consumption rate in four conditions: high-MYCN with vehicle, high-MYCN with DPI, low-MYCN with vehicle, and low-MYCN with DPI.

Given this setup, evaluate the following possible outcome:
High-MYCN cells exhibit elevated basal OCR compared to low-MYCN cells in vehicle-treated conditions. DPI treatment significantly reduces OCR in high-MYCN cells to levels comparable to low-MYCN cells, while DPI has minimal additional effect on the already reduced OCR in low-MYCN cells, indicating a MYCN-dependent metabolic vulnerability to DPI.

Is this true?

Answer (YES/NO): NO